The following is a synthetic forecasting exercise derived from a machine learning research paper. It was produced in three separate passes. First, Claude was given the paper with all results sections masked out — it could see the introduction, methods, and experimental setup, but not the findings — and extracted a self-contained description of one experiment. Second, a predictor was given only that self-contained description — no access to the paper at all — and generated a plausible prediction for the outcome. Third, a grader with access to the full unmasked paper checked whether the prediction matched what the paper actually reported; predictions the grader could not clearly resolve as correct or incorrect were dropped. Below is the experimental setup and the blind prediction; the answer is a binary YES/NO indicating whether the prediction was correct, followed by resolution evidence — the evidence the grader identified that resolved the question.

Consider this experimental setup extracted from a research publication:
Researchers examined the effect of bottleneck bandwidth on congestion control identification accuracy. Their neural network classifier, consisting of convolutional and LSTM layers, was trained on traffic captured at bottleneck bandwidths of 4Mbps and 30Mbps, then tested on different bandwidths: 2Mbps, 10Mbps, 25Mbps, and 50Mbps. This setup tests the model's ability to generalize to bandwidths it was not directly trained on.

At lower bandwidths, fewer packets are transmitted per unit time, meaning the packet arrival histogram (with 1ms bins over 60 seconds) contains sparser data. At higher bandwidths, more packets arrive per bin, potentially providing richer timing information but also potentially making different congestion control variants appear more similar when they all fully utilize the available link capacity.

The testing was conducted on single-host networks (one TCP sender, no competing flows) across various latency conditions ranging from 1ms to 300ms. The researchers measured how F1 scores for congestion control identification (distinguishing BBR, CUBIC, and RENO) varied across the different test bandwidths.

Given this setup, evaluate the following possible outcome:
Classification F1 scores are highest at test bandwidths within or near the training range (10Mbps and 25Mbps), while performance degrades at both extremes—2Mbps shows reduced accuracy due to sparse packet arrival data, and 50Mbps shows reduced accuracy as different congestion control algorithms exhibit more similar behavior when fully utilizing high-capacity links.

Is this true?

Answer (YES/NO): NO